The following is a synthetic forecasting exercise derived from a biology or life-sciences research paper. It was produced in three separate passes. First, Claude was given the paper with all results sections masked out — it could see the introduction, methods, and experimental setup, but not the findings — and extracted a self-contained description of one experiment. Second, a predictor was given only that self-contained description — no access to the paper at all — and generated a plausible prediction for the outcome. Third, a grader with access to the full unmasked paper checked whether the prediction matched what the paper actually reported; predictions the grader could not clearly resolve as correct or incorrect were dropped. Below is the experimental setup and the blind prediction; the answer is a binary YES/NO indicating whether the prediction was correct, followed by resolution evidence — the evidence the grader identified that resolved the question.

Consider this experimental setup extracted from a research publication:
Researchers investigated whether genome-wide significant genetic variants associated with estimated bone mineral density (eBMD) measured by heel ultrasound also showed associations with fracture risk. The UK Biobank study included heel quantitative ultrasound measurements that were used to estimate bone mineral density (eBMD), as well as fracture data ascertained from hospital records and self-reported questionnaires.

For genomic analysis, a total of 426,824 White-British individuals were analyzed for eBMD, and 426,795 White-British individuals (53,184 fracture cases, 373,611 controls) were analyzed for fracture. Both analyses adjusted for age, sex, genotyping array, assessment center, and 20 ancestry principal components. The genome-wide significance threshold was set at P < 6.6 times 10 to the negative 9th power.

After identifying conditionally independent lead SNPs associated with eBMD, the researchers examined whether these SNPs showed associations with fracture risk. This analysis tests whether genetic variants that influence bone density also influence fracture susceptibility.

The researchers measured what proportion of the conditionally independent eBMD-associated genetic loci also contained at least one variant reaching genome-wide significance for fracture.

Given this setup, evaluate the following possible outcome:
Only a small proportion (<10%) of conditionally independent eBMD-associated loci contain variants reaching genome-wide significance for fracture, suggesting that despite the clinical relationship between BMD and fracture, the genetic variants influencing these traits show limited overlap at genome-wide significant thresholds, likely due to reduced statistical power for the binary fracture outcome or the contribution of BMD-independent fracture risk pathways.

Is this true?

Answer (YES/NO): YES